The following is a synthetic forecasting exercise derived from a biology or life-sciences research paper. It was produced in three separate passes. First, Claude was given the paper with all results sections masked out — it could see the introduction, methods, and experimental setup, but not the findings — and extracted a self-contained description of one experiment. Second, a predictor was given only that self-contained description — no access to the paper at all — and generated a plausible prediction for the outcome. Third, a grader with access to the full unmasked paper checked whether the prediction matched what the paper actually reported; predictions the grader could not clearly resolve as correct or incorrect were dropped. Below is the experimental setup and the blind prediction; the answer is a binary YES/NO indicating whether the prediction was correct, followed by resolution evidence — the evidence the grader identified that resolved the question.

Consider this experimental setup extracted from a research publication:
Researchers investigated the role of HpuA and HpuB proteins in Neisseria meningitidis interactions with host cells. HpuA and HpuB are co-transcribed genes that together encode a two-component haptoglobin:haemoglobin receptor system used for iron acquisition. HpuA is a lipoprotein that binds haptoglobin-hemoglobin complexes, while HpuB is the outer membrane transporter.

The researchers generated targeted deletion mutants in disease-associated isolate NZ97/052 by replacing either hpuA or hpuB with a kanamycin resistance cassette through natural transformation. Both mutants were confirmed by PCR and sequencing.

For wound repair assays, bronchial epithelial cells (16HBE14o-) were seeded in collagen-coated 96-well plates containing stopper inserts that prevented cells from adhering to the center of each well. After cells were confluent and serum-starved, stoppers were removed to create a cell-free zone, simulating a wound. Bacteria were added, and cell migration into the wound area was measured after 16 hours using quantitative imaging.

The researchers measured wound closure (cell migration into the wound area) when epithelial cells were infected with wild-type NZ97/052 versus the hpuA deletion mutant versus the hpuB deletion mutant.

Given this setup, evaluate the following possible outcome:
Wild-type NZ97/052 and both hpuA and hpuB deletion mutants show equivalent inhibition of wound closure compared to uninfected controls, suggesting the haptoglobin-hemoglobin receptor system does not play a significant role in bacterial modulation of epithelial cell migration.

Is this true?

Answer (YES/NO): NO